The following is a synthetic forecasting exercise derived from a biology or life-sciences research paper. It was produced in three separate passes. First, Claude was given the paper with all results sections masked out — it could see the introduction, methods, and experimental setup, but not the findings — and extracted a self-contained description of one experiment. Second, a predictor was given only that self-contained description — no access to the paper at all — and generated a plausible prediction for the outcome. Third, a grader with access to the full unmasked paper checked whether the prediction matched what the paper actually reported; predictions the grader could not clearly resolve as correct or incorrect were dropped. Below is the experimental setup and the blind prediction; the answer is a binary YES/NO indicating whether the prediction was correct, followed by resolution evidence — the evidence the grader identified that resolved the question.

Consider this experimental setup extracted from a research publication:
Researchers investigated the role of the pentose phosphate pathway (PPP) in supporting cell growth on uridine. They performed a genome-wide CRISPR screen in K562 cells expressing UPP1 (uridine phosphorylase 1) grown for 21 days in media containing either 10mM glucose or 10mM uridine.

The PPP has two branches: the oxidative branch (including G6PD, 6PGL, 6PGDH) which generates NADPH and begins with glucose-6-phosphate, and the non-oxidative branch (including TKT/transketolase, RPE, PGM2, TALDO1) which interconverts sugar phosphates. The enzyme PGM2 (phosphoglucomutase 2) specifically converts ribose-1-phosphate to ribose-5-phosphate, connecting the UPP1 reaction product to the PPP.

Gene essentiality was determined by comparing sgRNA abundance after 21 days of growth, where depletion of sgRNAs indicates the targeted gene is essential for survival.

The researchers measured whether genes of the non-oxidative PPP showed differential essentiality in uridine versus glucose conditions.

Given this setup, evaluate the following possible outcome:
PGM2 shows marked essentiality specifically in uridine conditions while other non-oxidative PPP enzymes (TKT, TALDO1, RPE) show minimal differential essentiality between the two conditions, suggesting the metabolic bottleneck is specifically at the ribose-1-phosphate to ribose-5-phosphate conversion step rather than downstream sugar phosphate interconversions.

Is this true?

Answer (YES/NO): NO